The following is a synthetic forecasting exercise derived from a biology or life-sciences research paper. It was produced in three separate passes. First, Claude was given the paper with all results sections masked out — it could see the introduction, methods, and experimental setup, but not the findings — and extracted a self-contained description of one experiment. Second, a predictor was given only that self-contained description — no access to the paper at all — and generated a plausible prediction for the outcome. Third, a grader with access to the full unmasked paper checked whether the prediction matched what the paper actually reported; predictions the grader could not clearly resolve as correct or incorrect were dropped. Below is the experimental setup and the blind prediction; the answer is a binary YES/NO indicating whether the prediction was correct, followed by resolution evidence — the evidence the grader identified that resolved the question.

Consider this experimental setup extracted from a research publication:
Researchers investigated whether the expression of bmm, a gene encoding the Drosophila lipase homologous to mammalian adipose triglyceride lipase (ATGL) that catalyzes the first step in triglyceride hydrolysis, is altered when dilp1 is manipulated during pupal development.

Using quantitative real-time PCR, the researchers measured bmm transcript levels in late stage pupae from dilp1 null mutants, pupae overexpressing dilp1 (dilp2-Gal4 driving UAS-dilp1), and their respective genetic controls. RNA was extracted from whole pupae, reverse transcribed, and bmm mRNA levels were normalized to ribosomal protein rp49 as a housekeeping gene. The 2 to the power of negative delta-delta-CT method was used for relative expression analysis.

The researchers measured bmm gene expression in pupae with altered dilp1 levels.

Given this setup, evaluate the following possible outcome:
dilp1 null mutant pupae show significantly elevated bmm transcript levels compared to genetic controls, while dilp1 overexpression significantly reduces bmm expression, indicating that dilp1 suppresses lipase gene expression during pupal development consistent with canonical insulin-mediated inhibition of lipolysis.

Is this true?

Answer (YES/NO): NO